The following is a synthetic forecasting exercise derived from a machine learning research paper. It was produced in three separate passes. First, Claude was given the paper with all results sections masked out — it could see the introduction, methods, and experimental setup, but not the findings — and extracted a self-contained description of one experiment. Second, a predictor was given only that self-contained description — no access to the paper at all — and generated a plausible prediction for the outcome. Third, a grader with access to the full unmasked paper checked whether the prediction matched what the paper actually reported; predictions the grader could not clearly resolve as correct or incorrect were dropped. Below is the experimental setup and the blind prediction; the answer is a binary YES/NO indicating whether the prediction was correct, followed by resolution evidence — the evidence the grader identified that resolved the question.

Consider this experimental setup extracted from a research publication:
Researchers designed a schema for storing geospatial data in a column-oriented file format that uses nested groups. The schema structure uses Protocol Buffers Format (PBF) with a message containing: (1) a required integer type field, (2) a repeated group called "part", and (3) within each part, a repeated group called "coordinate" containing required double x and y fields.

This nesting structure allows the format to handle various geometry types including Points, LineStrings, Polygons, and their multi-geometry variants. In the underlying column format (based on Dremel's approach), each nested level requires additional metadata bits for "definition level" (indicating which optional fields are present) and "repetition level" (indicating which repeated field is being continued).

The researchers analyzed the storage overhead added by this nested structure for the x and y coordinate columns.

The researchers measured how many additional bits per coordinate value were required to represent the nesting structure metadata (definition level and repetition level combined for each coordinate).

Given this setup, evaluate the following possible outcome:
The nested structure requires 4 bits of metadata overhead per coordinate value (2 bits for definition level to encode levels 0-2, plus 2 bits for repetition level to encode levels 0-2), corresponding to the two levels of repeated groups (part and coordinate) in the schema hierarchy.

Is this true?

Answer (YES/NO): YES